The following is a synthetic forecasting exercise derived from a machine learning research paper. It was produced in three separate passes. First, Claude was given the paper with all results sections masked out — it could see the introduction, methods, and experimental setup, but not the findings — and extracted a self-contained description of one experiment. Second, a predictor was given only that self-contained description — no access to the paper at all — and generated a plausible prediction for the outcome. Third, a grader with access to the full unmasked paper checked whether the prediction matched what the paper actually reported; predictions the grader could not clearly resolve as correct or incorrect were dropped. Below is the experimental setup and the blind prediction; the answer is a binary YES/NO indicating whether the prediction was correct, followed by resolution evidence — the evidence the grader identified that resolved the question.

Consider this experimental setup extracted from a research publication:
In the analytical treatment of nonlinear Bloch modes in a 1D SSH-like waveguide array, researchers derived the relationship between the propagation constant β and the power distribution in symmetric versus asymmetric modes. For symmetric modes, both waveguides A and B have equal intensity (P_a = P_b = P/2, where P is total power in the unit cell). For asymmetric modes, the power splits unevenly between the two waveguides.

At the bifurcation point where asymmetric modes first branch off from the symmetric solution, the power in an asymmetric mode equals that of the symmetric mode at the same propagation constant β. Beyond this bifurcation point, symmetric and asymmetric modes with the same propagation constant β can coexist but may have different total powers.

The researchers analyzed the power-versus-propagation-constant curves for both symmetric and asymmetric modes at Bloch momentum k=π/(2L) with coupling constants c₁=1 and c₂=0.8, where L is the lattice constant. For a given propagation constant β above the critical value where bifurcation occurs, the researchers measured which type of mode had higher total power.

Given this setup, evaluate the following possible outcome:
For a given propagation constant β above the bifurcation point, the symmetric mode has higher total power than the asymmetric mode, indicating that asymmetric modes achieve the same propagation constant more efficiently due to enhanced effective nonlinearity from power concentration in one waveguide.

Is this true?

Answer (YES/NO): YES